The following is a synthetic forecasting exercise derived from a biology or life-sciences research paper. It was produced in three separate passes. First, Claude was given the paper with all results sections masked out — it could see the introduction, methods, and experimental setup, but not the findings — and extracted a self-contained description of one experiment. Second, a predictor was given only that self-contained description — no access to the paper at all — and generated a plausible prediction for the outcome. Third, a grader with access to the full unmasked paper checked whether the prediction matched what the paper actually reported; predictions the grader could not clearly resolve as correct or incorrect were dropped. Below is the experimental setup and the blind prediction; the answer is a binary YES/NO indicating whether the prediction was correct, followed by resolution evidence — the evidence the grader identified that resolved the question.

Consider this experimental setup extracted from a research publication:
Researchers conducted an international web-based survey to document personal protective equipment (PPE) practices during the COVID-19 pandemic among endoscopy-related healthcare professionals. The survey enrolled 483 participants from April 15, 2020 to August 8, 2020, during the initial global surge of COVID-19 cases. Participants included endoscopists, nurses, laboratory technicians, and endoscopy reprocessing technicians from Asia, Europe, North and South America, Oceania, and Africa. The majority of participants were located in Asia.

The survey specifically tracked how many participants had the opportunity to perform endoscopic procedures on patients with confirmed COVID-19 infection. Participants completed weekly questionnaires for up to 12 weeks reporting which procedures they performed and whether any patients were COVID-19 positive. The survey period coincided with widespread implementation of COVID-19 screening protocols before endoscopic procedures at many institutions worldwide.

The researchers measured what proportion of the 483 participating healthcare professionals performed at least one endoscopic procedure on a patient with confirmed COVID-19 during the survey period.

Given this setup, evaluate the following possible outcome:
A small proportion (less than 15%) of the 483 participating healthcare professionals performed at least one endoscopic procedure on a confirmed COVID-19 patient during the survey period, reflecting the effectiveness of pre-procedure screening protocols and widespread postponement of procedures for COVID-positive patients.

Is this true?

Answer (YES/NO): YES